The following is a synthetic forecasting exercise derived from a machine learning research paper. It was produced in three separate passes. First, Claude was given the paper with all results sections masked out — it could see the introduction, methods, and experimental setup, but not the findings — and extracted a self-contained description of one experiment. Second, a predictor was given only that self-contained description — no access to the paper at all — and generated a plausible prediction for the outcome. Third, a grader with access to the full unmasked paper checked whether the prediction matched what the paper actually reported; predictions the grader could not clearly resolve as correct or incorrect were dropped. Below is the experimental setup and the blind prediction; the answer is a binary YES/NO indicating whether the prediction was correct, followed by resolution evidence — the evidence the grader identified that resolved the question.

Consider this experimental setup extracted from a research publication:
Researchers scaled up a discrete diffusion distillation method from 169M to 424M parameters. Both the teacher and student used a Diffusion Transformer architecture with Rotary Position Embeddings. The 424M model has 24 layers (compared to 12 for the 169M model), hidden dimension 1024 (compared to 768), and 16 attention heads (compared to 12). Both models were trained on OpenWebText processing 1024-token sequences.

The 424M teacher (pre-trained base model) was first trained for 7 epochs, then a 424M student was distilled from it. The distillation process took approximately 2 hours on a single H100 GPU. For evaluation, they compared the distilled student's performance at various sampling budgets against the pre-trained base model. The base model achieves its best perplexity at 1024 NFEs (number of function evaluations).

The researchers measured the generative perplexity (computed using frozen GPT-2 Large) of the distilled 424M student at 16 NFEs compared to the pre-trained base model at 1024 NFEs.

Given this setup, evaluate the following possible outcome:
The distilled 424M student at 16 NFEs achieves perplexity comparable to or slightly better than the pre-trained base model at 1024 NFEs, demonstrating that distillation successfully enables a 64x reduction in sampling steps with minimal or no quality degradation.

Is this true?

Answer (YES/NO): YES